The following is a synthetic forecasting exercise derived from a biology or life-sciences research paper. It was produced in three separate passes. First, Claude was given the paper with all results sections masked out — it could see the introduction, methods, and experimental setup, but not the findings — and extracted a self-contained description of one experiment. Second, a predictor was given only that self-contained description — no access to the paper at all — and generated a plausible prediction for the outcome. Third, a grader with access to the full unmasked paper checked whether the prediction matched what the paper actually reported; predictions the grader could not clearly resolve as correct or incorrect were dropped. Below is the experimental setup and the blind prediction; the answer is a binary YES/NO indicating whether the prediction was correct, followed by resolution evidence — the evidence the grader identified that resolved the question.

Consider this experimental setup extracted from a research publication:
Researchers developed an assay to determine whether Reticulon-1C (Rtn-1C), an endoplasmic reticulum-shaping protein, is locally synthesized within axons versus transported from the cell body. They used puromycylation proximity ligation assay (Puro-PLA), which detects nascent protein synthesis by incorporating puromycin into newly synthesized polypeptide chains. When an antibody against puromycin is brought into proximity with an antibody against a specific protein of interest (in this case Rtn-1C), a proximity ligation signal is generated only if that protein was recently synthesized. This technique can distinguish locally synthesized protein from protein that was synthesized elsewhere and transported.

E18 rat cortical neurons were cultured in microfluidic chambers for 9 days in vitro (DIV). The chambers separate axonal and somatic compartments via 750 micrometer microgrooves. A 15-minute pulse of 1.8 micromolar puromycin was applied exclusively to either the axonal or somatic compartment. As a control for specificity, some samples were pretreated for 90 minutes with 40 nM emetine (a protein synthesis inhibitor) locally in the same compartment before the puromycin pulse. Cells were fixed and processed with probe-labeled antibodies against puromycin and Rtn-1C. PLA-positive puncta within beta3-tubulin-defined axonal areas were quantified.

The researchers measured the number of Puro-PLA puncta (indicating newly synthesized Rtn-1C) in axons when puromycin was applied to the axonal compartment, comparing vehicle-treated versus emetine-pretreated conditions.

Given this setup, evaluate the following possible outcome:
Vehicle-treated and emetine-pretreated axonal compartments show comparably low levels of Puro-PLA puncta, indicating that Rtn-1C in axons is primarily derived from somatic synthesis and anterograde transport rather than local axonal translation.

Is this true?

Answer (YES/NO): NO